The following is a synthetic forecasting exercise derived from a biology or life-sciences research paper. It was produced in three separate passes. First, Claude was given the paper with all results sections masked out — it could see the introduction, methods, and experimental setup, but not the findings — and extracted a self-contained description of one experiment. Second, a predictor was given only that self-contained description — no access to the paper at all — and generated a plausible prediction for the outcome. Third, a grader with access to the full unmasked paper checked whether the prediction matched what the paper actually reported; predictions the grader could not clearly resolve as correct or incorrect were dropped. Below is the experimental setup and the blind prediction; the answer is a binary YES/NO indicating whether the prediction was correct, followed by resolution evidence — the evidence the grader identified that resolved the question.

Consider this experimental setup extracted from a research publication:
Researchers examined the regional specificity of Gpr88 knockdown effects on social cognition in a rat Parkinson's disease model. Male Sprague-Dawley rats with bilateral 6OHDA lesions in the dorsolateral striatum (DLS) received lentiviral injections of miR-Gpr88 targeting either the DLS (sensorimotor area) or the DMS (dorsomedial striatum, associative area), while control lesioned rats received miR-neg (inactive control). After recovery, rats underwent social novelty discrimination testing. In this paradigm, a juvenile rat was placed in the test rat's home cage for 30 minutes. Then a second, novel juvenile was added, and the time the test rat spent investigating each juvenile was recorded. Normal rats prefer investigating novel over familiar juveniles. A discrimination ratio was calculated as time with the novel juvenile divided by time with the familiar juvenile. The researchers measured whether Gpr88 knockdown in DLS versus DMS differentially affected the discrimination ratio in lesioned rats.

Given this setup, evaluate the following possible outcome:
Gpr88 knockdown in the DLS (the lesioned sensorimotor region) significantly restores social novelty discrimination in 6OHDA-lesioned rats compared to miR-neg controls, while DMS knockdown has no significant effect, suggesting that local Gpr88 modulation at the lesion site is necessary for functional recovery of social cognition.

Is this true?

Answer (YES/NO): NO